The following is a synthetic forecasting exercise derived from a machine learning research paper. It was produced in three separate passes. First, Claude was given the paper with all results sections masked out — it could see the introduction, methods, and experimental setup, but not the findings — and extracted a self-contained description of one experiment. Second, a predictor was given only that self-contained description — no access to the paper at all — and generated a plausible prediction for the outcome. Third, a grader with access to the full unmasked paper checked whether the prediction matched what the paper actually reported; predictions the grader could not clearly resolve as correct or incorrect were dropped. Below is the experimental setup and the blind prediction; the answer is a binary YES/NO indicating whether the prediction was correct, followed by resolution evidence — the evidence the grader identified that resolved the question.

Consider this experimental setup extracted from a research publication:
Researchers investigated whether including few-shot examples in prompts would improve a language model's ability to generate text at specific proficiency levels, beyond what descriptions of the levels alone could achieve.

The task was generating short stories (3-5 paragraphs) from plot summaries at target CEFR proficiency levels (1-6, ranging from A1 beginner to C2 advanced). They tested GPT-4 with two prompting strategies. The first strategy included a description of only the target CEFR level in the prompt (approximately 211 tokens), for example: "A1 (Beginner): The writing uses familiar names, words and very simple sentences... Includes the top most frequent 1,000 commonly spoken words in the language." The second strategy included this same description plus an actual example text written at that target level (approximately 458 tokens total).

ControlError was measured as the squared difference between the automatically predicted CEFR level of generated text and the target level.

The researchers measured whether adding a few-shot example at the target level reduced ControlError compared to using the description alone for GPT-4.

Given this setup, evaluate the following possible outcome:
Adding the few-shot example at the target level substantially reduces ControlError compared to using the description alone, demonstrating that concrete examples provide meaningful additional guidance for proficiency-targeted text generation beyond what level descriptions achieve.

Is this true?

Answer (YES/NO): NO